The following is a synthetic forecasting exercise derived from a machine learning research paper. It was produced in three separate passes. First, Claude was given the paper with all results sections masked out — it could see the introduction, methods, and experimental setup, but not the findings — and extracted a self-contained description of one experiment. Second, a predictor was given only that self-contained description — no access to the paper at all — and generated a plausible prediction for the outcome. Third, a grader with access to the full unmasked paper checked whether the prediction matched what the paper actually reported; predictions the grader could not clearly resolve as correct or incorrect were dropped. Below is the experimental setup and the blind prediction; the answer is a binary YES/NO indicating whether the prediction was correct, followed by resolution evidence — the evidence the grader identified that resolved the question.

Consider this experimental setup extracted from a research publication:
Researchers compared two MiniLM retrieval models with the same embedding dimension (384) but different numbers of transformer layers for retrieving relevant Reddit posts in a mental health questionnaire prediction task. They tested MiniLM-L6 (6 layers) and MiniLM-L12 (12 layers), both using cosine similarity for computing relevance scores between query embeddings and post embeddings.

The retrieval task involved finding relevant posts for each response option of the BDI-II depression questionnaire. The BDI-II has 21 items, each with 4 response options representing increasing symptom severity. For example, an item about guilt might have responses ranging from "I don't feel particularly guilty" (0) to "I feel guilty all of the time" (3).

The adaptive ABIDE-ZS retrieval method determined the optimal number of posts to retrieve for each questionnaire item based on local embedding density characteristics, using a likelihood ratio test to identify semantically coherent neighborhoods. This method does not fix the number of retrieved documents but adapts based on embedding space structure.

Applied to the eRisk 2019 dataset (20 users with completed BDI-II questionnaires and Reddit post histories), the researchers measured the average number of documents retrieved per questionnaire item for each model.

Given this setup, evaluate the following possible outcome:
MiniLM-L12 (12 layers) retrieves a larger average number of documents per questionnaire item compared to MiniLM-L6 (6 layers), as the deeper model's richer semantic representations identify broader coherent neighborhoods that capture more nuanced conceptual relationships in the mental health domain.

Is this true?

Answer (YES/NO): YES